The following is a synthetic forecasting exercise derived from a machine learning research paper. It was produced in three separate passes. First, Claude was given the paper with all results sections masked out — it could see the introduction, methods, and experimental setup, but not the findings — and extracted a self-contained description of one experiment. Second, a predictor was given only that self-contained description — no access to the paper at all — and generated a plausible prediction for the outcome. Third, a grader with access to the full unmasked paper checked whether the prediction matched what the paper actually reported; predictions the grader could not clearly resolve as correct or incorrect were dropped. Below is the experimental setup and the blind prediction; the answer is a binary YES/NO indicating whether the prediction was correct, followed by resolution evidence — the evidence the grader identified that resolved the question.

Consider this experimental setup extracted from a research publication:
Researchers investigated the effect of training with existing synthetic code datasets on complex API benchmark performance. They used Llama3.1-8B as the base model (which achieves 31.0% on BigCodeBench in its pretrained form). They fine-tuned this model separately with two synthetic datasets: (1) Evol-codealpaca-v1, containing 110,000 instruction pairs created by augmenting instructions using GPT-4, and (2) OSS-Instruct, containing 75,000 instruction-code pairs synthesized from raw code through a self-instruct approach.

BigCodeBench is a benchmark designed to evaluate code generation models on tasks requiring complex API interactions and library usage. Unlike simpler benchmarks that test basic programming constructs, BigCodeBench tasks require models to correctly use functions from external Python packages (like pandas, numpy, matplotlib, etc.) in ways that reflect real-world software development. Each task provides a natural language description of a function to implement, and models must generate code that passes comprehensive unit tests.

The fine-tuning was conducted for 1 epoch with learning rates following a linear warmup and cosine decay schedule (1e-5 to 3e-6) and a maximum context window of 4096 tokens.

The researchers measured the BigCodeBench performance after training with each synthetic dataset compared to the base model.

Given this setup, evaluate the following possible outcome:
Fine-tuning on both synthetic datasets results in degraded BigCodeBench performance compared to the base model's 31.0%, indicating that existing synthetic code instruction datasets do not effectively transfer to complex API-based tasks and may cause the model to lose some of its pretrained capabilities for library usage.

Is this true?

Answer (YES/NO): YES